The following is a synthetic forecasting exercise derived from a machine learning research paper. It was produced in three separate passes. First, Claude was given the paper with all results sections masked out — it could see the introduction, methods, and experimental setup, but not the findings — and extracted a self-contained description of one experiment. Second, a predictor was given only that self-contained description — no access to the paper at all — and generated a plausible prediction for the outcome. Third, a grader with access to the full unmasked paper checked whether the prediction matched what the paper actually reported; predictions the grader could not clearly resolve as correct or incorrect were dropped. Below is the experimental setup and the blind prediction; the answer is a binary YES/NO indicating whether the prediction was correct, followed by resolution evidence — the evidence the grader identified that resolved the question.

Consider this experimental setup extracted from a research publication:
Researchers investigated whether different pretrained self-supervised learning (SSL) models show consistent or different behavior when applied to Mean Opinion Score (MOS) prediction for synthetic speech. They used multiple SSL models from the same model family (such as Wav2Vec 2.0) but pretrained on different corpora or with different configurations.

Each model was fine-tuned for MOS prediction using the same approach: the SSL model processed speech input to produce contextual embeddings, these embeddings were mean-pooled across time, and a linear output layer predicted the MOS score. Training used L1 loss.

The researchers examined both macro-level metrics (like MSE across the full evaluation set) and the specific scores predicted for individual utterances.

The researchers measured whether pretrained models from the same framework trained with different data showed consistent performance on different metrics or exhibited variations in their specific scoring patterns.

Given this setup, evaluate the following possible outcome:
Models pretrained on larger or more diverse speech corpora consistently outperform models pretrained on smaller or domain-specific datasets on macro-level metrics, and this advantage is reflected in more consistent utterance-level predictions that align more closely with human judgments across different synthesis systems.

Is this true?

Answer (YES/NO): NO